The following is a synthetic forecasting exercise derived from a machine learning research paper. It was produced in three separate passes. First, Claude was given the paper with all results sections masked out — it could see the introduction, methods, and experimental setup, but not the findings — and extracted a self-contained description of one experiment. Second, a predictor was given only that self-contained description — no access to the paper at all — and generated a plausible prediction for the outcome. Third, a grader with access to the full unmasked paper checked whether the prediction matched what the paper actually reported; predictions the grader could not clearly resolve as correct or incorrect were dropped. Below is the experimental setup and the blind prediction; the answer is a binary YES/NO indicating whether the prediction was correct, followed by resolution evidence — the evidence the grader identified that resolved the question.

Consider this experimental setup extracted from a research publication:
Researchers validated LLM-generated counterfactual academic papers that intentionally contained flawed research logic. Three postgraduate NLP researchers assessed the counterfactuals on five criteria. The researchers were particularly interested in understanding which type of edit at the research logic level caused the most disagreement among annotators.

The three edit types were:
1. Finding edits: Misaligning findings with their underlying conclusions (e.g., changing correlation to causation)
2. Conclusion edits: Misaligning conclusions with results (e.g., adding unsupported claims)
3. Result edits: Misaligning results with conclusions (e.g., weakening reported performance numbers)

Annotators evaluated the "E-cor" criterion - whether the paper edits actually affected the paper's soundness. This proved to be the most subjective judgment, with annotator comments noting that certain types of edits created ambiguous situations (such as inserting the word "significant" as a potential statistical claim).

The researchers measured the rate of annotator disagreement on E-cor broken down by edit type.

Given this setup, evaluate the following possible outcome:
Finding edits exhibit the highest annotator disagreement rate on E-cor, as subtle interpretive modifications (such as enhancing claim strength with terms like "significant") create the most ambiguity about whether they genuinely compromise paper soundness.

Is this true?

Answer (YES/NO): NO